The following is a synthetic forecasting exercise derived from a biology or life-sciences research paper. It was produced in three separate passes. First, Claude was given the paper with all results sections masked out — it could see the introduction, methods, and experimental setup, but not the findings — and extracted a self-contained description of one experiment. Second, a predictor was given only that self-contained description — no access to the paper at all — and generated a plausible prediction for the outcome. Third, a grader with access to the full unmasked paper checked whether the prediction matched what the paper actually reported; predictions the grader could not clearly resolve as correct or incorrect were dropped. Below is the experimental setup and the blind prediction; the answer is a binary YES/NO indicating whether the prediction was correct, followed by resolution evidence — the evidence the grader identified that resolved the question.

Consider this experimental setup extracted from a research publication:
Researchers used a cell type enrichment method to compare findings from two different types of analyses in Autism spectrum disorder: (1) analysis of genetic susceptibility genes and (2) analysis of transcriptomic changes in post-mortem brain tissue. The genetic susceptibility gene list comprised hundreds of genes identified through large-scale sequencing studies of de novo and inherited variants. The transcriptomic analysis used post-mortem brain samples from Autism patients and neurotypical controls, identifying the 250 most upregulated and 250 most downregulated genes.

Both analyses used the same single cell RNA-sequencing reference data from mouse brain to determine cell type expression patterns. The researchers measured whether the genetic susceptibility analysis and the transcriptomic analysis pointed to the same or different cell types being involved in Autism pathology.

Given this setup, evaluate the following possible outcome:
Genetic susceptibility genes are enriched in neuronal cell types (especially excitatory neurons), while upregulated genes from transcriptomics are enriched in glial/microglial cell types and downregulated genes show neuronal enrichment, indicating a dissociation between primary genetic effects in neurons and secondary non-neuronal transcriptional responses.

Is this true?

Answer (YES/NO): YES